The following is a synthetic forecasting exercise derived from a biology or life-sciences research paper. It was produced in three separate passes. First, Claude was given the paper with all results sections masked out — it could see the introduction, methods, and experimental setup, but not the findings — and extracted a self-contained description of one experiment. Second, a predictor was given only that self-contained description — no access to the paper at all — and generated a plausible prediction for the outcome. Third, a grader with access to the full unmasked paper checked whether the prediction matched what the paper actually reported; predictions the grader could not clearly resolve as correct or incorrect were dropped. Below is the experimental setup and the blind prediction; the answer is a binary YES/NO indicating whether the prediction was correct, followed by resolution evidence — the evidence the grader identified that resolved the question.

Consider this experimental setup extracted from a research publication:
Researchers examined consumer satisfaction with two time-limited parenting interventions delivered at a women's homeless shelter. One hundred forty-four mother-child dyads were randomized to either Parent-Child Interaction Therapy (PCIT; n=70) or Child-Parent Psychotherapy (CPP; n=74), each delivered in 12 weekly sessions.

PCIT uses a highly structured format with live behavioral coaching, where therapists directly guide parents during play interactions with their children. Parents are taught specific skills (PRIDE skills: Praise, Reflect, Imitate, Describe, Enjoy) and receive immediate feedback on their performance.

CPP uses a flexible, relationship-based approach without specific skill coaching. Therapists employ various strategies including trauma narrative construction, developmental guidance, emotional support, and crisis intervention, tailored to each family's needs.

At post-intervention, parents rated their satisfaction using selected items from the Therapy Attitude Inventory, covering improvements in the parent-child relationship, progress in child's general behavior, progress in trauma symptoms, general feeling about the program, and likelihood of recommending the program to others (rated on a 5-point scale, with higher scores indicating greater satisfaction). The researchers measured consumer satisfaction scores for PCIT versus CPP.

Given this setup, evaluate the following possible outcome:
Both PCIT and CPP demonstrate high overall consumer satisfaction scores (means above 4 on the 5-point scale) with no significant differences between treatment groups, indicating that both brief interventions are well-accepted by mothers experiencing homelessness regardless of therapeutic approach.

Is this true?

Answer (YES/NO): YES